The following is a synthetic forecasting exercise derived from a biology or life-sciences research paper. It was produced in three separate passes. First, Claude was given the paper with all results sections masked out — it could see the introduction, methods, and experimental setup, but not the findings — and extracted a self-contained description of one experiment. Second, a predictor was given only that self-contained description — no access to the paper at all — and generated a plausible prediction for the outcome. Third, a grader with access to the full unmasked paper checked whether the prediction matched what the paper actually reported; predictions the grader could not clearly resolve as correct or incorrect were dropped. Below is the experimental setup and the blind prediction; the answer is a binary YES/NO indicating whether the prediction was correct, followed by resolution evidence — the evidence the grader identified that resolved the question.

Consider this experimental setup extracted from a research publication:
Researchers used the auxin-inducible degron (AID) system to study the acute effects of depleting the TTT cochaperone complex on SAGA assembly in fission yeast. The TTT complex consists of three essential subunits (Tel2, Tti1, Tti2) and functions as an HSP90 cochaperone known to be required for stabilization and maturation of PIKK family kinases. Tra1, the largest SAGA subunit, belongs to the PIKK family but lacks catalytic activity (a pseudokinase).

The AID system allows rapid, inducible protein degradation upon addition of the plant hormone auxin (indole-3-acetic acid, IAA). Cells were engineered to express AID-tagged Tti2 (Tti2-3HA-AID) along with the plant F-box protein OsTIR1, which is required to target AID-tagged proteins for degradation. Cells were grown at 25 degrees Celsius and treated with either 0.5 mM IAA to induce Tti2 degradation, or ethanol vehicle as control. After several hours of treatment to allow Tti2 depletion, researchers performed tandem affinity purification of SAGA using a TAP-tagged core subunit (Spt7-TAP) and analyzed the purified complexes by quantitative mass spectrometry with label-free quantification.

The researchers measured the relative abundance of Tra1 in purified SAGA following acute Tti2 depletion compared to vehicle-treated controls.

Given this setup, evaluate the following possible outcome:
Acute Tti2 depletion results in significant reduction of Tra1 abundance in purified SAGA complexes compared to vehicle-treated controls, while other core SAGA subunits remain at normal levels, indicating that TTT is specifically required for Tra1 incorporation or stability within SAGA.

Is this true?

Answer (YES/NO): YES